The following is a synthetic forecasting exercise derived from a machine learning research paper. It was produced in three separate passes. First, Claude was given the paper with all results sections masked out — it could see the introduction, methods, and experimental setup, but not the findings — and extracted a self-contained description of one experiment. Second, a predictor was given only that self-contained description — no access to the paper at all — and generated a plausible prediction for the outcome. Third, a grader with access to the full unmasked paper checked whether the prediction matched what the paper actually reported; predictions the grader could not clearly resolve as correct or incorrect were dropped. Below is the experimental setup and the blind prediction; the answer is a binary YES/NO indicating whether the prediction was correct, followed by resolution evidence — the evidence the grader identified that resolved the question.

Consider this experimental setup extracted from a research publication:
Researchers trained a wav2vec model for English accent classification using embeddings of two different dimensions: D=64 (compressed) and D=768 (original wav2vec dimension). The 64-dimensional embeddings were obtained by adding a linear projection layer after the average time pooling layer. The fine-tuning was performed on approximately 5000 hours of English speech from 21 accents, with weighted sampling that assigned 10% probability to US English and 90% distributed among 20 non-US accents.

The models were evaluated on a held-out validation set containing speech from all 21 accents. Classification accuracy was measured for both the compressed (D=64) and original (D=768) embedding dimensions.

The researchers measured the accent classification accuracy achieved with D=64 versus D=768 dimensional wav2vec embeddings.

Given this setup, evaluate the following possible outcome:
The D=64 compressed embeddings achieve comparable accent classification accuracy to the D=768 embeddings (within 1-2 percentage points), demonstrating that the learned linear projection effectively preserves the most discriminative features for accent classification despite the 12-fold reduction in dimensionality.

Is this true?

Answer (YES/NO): YES